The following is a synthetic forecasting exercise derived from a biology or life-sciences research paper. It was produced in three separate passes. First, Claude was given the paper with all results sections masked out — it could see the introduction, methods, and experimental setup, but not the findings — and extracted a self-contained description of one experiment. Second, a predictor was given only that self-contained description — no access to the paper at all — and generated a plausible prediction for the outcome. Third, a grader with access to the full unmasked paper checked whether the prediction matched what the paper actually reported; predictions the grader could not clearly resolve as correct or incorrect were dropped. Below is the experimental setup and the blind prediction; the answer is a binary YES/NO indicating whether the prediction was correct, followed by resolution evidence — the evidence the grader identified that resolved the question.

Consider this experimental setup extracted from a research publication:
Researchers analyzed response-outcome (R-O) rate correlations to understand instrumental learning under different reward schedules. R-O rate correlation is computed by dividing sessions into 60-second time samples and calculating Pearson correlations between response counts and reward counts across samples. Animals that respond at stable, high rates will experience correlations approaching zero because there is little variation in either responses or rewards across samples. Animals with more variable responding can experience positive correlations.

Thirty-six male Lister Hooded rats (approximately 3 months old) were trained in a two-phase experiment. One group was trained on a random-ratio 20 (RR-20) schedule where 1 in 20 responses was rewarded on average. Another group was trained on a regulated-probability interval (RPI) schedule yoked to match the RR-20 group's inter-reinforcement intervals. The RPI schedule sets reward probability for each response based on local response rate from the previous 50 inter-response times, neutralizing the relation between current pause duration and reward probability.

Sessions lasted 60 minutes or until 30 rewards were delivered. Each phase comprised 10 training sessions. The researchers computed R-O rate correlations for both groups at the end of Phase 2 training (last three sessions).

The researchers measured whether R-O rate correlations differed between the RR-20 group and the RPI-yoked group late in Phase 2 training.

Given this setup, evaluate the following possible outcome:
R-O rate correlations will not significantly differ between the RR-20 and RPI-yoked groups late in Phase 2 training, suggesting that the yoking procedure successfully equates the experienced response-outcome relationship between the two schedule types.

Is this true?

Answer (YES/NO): YES